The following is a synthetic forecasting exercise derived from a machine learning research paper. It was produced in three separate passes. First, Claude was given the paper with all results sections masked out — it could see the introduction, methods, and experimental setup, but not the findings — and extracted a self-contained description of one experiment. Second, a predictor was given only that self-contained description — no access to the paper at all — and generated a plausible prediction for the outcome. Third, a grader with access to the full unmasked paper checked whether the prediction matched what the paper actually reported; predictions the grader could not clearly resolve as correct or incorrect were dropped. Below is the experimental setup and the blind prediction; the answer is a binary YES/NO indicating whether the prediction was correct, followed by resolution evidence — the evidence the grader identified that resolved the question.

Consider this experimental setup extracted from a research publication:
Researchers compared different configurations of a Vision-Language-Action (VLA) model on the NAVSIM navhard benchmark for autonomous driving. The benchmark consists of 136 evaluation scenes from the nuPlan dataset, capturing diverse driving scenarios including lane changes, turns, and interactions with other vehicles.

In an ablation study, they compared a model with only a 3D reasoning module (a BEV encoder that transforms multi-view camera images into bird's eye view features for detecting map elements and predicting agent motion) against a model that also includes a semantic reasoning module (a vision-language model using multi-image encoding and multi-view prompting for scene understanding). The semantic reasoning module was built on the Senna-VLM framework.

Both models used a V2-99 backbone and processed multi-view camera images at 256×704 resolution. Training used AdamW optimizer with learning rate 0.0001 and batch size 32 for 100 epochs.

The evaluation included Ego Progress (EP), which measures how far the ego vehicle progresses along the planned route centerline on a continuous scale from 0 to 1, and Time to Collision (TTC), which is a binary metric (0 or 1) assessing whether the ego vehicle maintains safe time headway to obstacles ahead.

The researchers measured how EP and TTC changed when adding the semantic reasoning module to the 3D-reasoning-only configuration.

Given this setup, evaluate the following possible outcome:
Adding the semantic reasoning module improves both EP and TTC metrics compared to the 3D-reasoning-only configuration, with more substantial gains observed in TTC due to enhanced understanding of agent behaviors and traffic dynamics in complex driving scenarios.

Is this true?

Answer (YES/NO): NO